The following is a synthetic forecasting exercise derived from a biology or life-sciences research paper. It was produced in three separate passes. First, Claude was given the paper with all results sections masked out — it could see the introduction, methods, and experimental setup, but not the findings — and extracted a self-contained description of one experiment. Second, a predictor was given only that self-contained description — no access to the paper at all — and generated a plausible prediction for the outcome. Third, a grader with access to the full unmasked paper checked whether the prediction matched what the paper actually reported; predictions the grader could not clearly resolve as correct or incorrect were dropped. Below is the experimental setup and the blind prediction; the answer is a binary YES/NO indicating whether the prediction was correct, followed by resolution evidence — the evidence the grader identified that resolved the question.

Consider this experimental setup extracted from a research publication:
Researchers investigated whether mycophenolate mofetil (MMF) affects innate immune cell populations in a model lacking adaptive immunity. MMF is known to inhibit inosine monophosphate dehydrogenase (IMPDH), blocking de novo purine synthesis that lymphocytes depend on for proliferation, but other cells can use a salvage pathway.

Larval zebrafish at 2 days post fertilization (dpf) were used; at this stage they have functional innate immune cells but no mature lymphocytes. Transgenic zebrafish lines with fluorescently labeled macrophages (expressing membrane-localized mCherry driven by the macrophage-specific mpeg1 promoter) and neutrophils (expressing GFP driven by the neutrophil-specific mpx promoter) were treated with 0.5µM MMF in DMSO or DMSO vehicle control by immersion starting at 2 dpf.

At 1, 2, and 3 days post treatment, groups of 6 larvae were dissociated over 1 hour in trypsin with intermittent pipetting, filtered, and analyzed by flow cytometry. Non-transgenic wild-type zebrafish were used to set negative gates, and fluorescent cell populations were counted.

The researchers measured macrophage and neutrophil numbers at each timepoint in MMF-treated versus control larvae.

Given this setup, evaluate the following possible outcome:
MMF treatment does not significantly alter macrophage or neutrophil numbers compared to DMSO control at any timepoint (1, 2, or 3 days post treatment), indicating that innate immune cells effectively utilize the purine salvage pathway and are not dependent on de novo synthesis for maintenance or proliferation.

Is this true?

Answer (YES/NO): NO